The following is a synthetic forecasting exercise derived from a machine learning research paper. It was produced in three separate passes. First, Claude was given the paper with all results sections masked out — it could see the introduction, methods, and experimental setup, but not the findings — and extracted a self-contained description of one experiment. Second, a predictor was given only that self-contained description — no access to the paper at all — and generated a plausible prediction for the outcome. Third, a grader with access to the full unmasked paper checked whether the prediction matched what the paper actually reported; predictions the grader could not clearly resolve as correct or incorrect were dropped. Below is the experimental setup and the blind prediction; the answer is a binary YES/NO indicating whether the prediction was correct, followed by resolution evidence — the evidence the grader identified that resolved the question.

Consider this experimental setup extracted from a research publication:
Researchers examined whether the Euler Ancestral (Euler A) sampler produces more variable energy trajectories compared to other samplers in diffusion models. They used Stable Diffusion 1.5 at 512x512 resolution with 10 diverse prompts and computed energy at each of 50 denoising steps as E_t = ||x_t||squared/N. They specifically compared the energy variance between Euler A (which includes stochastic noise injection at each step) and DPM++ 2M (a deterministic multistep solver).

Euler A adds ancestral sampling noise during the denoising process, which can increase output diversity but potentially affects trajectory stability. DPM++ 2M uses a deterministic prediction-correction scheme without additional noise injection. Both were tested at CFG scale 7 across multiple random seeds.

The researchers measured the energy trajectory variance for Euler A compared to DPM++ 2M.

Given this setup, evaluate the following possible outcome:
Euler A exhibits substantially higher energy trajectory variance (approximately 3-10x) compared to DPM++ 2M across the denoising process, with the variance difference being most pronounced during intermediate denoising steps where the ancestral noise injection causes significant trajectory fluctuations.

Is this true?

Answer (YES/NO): NO